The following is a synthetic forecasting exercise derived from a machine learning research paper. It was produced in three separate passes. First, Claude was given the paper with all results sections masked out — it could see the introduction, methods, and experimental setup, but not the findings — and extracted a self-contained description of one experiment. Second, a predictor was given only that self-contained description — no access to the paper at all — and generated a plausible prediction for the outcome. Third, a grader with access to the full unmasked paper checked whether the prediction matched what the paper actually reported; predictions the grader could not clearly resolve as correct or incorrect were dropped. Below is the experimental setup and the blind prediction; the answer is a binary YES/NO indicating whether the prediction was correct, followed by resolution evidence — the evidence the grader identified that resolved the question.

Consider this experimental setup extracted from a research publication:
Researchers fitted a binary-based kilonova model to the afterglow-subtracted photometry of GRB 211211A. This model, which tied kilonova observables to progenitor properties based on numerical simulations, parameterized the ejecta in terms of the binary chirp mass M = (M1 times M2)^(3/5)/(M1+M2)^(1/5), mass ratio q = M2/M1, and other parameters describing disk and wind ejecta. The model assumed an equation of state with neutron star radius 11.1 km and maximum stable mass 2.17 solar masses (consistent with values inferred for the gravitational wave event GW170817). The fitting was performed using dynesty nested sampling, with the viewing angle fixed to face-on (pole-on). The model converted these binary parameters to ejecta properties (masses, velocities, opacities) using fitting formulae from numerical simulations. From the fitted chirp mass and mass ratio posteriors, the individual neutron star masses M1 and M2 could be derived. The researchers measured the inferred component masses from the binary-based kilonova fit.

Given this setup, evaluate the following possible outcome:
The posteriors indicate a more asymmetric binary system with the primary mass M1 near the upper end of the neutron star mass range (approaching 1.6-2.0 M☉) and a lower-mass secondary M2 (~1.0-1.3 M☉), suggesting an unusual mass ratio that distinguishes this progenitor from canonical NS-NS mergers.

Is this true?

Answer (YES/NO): NO